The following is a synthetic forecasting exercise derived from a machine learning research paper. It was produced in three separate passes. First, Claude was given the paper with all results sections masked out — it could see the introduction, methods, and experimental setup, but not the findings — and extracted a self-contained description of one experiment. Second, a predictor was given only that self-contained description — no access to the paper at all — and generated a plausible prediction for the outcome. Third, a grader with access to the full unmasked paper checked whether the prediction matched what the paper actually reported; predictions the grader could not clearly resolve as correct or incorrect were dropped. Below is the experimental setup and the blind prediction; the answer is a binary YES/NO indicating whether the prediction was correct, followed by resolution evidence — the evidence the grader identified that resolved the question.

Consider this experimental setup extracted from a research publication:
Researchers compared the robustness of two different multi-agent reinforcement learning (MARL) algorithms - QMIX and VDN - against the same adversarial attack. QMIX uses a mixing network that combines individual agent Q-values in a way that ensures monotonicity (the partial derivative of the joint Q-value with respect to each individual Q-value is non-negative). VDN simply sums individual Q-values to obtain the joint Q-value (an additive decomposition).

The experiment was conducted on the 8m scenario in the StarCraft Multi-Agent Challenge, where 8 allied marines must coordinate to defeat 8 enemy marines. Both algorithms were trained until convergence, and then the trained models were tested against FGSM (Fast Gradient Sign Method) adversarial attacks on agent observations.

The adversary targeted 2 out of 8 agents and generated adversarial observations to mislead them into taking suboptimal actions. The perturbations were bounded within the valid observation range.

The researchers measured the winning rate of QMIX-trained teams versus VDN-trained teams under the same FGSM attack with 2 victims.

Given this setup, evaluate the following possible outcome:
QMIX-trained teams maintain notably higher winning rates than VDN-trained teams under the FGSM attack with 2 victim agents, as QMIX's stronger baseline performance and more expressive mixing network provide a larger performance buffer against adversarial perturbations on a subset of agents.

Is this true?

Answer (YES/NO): YES